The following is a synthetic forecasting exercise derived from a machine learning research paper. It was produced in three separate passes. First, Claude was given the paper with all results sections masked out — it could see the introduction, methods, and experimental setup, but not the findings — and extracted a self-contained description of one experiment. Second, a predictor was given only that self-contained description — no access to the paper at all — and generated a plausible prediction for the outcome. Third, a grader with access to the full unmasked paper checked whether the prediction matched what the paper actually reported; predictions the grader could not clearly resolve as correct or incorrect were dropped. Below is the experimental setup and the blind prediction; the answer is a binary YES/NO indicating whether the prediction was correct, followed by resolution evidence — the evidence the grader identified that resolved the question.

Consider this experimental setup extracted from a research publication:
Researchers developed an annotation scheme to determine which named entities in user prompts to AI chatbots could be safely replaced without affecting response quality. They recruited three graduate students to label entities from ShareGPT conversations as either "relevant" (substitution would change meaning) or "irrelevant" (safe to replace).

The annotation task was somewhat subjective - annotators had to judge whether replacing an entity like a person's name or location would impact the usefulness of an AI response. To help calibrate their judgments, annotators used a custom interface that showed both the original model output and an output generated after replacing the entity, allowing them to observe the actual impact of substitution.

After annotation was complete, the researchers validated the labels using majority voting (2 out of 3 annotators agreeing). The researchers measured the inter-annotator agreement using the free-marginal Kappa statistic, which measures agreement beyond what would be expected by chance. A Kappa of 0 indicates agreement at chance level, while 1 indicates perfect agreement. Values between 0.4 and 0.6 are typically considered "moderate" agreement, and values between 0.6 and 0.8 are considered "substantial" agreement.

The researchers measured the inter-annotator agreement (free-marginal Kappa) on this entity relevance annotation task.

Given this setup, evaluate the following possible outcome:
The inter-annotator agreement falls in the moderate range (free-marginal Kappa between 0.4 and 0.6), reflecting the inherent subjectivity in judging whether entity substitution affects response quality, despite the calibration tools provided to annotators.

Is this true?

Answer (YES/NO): NO